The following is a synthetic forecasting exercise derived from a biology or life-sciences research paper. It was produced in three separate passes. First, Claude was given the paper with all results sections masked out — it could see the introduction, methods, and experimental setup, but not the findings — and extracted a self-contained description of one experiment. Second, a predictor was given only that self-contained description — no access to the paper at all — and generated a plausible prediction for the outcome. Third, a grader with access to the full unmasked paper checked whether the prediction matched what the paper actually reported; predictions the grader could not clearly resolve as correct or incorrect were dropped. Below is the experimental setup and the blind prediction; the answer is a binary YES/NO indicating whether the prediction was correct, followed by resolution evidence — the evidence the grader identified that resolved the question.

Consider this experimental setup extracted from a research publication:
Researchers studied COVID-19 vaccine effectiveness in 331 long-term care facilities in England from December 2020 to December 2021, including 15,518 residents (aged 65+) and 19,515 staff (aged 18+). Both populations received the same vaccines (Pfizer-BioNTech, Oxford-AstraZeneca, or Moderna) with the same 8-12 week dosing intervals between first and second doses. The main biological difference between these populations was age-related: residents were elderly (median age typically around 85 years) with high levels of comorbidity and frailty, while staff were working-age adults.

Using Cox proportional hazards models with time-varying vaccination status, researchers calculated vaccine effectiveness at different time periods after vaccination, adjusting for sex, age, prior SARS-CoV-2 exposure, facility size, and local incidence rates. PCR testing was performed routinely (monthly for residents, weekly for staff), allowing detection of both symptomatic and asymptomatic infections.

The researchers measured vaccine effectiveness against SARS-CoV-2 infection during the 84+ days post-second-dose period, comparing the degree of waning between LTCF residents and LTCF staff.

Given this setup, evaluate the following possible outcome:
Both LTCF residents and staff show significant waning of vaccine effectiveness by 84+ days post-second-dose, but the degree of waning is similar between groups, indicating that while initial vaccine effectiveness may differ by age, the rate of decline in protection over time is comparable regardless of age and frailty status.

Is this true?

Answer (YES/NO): NO